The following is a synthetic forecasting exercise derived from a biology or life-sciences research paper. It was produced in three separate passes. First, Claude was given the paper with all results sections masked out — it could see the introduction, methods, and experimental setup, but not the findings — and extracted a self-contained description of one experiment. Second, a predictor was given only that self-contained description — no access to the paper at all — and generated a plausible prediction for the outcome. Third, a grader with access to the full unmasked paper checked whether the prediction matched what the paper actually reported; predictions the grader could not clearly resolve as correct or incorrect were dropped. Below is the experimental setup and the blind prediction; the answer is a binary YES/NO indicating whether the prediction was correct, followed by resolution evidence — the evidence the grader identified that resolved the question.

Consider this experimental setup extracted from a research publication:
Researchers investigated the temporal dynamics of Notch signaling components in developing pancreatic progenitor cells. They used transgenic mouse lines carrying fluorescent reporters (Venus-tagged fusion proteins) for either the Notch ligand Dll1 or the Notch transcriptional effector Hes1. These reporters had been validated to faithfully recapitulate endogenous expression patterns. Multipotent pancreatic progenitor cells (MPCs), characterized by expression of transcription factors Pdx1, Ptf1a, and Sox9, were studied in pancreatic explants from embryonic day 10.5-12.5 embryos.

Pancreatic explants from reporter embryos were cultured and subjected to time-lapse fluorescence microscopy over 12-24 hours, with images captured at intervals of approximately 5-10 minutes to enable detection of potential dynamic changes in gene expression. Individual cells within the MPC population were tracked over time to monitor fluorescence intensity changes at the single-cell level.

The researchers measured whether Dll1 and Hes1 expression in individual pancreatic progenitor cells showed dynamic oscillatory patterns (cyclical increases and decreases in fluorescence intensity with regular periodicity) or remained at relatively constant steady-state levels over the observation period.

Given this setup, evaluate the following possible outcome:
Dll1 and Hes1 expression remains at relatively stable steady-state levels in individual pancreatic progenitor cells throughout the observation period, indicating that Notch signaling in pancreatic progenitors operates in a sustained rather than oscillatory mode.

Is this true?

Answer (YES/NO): NO